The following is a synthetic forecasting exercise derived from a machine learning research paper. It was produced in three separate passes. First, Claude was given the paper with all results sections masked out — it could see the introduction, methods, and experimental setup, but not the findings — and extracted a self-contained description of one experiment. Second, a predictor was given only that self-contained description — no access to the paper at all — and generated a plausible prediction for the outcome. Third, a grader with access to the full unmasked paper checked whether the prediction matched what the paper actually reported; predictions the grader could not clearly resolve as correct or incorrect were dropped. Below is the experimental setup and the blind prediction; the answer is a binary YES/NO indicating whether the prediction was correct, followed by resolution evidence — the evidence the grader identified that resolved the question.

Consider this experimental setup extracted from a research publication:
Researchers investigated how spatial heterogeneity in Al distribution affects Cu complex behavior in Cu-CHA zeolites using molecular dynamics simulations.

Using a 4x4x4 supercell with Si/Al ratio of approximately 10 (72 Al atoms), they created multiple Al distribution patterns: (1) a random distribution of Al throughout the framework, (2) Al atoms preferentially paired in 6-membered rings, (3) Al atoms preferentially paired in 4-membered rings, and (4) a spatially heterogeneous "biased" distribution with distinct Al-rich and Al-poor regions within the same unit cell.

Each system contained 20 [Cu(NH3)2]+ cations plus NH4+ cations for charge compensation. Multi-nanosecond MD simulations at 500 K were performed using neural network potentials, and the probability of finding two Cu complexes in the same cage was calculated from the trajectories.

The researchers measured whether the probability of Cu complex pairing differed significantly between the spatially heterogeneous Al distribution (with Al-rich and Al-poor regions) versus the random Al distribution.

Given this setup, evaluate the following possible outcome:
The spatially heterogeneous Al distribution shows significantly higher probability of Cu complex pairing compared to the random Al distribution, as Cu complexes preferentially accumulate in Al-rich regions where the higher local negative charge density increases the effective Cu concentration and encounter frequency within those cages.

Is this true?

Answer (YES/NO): NO